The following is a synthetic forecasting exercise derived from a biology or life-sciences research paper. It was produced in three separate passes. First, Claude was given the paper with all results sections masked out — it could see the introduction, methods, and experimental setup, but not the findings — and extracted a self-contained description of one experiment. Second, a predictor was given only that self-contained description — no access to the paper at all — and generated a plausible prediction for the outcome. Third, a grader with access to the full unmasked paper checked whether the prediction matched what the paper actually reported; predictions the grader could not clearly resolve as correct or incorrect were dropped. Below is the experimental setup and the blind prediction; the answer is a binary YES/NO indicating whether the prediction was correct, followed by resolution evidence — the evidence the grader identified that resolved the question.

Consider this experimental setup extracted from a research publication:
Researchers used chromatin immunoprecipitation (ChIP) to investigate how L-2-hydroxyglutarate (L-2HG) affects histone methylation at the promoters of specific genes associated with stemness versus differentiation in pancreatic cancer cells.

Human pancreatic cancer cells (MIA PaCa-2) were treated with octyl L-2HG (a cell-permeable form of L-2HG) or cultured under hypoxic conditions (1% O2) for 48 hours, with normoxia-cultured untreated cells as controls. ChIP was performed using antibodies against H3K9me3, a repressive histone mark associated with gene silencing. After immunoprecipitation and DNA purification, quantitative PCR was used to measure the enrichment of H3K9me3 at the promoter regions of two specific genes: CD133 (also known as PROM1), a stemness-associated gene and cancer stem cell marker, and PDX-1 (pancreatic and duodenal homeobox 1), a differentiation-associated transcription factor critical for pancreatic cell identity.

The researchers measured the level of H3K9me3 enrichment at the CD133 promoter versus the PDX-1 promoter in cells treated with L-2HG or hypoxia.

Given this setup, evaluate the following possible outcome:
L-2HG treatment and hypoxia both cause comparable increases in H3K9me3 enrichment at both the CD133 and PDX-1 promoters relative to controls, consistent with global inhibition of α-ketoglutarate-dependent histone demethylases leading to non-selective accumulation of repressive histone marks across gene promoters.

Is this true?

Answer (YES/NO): NO